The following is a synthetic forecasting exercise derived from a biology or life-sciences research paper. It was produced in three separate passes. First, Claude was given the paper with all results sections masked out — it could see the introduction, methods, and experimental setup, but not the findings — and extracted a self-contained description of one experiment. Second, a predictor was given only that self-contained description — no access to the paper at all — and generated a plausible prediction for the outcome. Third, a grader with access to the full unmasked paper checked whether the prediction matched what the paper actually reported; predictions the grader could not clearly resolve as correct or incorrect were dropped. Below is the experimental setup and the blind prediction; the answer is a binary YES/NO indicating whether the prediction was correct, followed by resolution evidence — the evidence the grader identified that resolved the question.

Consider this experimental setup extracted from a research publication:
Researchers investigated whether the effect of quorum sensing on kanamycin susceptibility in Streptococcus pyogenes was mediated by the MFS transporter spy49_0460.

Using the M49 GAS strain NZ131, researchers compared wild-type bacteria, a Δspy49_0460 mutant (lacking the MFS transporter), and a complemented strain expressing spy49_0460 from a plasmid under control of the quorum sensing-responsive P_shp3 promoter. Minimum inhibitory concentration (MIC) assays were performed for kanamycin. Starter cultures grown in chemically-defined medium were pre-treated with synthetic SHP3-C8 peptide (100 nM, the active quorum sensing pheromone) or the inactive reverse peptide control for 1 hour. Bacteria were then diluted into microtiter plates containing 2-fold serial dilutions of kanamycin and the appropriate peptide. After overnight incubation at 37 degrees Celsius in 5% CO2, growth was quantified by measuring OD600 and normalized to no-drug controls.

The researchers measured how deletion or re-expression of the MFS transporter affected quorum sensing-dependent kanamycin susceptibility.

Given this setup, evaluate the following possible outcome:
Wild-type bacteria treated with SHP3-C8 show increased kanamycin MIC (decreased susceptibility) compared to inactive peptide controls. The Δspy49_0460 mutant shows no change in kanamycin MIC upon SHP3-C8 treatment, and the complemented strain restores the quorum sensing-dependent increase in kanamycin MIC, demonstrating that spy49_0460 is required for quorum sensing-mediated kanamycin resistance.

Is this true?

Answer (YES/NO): NO